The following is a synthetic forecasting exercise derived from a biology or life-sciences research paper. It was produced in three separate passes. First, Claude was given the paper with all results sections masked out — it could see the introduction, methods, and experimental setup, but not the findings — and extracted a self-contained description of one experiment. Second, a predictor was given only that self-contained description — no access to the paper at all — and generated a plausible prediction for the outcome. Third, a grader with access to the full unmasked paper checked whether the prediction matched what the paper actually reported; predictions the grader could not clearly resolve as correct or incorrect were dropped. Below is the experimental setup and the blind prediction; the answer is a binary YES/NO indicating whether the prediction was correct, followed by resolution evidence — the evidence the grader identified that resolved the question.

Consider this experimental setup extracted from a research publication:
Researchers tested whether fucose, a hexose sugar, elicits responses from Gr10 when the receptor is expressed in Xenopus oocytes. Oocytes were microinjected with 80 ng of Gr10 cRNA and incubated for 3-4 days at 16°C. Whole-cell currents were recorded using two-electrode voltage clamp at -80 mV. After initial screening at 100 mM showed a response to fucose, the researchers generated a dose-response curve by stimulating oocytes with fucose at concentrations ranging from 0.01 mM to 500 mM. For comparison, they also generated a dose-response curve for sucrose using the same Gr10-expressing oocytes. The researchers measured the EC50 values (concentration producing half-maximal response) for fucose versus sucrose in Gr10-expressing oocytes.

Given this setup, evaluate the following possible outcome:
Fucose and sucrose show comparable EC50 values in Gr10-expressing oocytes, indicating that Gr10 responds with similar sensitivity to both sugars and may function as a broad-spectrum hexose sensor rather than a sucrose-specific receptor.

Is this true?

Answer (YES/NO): NO